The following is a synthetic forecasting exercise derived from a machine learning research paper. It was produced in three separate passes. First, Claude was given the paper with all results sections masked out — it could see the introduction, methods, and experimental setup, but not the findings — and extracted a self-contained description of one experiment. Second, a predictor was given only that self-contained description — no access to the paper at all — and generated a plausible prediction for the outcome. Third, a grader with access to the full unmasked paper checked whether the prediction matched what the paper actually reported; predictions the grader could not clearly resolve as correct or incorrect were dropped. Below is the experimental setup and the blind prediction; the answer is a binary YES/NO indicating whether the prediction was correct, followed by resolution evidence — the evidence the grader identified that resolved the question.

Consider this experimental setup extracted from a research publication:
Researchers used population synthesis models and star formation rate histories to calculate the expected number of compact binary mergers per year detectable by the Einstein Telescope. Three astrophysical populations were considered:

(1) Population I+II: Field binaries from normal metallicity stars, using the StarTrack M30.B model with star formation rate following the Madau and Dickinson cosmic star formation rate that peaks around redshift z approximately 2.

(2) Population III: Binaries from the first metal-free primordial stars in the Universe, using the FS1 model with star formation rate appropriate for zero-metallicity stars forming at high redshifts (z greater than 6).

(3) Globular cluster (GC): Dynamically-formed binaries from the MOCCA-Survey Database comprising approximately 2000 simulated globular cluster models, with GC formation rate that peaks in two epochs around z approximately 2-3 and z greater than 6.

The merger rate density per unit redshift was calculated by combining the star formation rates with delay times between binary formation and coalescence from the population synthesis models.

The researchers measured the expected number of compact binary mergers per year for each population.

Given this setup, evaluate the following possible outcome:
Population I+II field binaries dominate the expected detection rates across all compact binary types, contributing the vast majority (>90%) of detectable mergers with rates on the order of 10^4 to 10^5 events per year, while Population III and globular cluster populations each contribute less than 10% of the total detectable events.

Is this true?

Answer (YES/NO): NO